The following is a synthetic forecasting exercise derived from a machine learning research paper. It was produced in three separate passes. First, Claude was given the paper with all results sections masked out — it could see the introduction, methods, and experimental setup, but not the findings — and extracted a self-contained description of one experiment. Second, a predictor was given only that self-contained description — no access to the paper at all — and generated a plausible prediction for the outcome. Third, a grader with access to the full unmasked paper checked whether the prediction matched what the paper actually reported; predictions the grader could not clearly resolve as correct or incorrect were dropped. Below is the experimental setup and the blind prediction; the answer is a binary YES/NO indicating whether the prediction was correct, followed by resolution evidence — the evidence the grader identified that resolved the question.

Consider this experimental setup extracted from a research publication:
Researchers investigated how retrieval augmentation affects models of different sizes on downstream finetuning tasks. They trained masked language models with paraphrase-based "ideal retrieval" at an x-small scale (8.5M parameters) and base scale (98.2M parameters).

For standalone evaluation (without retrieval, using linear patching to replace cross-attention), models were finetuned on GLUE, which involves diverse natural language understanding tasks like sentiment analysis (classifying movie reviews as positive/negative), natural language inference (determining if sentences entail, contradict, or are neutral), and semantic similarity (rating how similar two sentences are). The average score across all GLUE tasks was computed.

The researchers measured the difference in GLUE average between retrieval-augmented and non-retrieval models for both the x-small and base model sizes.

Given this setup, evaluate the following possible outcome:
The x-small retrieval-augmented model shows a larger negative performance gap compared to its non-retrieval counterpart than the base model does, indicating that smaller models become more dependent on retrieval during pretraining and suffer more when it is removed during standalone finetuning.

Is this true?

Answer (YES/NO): NO